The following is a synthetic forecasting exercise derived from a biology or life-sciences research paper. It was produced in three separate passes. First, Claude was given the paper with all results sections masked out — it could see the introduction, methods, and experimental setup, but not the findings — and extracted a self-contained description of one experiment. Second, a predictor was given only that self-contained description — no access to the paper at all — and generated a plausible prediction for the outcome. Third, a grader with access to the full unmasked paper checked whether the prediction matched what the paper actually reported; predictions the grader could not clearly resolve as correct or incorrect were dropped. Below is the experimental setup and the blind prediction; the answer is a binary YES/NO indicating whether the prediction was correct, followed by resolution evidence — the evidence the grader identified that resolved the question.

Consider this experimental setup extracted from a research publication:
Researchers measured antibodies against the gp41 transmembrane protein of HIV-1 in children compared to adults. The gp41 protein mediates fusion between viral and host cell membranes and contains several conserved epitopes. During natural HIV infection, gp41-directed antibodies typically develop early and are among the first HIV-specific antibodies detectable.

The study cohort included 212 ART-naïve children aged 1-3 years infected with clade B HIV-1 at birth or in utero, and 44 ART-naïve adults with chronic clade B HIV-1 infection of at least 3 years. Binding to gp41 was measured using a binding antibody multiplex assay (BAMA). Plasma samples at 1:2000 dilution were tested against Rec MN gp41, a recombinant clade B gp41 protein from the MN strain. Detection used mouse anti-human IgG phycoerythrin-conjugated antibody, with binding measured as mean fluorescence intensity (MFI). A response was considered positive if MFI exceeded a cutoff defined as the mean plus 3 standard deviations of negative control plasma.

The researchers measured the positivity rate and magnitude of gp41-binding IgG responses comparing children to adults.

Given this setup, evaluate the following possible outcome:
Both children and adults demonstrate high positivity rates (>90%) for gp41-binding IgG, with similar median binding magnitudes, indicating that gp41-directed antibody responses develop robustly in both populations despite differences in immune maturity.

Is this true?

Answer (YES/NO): YES